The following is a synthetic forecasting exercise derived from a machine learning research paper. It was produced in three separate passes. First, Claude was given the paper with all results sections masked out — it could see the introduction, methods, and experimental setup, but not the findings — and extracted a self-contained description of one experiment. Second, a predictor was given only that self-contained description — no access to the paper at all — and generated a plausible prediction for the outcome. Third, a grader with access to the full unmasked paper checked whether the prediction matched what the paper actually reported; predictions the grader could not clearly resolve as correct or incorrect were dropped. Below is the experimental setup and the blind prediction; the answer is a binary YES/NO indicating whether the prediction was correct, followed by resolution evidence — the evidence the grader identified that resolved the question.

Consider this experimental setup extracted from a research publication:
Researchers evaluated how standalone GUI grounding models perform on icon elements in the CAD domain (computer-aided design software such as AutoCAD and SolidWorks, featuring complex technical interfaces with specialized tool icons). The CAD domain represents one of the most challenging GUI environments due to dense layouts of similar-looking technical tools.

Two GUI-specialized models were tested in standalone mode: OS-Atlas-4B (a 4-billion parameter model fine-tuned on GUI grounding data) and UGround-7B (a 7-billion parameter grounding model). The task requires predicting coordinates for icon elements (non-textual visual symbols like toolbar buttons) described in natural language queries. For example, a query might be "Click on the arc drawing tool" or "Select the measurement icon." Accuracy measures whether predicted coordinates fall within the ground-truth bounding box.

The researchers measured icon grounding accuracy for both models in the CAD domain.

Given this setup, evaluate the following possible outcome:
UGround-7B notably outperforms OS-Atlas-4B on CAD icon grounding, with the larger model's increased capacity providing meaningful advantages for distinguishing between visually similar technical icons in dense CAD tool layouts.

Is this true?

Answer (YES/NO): NO